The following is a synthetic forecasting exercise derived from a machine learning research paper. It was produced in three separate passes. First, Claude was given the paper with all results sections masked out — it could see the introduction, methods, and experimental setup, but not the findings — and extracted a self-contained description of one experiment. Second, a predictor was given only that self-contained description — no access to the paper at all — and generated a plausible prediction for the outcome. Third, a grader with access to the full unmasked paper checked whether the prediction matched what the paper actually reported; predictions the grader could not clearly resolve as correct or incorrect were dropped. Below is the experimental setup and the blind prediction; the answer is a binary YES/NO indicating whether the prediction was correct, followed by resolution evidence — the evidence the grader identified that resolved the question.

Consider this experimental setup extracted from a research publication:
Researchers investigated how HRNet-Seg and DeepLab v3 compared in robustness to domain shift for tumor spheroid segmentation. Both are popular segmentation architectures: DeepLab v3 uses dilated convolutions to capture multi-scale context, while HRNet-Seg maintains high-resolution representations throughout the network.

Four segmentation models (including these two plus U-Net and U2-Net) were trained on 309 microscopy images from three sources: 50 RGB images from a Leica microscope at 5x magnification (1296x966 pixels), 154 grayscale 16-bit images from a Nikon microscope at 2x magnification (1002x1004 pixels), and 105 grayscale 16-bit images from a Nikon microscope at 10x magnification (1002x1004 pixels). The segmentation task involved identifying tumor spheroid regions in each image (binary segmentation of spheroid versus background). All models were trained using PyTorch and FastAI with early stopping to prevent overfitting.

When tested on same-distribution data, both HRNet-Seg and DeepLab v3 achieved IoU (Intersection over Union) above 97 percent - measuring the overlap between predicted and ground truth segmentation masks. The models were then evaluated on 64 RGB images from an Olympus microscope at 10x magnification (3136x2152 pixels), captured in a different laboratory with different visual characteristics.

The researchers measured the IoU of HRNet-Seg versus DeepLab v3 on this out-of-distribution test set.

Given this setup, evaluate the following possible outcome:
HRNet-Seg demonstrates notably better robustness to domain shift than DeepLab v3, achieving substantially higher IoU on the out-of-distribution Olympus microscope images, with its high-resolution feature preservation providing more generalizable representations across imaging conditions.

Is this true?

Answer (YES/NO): YES